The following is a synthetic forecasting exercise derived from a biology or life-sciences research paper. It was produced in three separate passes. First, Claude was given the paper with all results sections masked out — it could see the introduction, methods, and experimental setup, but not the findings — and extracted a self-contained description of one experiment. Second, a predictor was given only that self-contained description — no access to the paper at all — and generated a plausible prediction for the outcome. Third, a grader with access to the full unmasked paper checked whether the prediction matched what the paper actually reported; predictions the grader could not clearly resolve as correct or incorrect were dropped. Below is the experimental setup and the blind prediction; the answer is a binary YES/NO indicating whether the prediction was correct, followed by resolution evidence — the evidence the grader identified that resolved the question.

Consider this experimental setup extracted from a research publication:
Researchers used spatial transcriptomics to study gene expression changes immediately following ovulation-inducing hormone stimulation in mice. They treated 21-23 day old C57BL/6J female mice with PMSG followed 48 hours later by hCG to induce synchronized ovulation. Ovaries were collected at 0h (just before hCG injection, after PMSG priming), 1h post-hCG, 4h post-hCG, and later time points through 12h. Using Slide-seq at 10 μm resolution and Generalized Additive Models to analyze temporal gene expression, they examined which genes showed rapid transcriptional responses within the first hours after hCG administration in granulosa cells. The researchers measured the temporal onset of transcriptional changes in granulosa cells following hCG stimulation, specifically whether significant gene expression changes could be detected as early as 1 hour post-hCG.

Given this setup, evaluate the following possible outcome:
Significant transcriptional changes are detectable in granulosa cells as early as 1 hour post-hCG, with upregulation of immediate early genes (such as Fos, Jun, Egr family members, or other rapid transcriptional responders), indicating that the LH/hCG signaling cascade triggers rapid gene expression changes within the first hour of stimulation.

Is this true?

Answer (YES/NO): NO